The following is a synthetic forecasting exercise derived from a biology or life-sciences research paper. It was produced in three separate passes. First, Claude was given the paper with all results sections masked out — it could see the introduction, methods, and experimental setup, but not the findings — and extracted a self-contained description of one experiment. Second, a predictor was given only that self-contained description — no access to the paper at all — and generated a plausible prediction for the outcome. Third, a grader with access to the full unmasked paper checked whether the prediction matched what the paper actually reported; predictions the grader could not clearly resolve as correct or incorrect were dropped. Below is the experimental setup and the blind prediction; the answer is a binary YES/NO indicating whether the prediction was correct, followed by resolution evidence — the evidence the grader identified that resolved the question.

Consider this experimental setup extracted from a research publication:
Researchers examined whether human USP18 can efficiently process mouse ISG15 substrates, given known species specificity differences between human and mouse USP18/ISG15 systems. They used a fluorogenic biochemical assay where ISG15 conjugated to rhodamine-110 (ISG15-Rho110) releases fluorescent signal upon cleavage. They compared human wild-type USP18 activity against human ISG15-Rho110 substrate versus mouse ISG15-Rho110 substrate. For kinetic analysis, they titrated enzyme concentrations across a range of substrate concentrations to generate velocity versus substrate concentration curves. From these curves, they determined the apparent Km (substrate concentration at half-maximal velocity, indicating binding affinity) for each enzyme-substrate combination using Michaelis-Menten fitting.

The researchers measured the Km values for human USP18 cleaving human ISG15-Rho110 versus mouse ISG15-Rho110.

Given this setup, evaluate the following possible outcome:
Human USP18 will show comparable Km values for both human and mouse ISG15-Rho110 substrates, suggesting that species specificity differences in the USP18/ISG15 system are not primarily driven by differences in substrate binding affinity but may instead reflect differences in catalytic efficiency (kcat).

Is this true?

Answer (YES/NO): NO